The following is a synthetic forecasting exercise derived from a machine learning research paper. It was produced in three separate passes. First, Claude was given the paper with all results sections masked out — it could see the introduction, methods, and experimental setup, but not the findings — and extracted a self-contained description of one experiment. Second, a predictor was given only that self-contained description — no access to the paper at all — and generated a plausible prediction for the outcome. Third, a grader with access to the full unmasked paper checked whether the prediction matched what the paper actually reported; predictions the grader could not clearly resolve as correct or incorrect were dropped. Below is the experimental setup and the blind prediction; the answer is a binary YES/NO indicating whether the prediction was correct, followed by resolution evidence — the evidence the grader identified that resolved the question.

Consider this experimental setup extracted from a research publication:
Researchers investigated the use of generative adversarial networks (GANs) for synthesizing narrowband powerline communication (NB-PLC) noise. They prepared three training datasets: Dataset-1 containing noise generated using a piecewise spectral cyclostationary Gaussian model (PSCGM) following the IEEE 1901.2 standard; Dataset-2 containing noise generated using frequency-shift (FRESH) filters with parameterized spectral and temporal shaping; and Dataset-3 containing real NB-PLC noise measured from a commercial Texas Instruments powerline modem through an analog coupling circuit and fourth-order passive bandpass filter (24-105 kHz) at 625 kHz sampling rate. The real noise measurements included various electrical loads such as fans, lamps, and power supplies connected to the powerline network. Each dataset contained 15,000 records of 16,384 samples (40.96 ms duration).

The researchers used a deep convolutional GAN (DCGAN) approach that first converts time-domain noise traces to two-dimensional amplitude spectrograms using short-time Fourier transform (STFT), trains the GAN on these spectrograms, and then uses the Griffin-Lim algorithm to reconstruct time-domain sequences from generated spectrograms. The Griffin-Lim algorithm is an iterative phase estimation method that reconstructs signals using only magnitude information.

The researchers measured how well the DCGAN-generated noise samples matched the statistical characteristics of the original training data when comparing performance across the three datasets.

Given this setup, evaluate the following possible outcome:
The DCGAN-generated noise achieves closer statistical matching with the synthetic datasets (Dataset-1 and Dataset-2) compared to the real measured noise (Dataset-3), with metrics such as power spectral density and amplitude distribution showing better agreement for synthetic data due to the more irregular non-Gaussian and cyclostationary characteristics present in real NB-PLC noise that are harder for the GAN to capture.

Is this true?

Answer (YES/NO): NO